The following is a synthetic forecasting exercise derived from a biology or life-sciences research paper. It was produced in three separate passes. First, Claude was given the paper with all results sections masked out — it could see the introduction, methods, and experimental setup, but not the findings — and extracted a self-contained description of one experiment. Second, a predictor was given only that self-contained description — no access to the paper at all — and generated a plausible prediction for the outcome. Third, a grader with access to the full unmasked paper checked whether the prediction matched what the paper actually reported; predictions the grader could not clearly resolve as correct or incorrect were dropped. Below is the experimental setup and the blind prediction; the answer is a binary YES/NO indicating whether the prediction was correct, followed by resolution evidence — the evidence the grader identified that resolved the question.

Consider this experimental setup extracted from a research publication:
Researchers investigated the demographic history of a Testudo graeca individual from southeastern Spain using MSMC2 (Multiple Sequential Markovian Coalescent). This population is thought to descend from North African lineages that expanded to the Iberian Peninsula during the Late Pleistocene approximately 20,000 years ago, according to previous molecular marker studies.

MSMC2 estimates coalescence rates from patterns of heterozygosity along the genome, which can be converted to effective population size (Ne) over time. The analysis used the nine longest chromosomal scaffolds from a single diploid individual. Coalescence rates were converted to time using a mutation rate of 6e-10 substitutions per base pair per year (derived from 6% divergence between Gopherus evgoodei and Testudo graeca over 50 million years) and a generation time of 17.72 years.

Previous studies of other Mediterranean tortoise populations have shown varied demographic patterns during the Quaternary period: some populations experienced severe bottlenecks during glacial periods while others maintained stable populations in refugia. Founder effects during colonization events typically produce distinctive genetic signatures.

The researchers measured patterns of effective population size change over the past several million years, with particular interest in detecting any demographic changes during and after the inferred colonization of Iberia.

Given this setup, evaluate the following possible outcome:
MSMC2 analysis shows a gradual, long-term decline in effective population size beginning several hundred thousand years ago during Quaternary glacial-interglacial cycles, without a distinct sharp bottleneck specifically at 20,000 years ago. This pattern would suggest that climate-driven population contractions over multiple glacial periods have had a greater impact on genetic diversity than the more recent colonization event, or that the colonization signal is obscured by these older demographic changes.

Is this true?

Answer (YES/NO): NO